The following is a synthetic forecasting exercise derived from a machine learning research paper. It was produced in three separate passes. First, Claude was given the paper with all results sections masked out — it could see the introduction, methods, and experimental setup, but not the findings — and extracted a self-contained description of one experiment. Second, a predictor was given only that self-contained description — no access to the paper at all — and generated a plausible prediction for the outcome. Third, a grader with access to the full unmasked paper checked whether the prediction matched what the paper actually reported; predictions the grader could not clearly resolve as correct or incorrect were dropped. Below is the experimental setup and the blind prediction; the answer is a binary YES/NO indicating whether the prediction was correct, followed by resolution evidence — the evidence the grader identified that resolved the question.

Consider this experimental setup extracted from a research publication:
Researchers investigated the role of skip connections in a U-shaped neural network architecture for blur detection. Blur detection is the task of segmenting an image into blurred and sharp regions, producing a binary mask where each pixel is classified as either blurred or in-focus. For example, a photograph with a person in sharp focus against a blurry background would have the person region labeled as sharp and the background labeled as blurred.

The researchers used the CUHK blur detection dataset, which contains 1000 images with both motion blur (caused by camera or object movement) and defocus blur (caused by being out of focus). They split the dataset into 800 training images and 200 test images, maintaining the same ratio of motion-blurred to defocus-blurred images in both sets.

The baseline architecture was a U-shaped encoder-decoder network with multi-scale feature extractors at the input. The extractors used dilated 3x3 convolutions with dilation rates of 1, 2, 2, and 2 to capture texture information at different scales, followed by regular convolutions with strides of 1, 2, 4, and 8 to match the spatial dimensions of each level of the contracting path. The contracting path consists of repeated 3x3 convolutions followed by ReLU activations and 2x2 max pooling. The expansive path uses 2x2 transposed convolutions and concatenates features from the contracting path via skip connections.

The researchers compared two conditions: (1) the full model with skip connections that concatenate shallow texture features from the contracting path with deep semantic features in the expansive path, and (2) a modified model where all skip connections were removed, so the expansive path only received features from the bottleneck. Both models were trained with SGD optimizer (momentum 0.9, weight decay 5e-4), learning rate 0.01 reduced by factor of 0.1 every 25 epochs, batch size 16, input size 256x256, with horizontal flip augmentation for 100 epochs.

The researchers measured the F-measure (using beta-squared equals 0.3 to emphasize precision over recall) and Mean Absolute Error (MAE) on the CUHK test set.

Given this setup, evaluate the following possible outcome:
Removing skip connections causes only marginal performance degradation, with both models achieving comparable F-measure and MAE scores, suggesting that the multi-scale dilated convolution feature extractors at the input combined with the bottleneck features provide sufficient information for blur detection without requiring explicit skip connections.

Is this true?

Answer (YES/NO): NO